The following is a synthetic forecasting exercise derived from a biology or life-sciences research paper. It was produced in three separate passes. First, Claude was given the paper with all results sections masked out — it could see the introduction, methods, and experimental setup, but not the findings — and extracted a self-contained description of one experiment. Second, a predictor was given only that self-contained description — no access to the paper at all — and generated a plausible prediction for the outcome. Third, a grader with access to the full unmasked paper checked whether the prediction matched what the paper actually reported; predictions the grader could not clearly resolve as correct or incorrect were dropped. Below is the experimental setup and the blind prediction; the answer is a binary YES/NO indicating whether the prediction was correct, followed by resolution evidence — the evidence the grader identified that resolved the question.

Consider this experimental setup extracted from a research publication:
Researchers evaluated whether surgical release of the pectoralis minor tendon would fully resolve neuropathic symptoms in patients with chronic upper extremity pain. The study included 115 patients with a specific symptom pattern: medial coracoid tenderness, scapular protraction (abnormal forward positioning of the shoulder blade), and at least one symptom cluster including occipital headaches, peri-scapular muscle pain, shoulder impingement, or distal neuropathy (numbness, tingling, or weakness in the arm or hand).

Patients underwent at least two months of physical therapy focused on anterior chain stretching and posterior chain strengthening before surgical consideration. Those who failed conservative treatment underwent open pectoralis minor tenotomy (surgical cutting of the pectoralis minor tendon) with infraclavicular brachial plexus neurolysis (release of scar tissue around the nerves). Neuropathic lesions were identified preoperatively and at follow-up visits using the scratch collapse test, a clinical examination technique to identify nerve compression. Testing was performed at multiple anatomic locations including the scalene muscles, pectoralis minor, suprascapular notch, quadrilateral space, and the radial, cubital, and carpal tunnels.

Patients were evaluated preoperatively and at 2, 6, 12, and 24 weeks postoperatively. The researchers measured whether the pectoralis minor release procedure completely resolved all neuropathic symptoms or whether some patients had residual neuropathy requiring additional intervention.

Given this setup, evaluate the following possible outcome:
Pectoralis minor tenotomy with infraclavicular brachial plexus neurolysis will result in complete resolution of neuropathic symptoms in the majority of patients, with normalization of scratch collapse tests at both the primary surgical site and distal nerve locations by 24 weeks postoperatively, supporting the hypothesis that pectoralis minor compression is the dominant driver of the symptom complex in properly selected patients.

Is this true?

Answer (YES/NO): NO